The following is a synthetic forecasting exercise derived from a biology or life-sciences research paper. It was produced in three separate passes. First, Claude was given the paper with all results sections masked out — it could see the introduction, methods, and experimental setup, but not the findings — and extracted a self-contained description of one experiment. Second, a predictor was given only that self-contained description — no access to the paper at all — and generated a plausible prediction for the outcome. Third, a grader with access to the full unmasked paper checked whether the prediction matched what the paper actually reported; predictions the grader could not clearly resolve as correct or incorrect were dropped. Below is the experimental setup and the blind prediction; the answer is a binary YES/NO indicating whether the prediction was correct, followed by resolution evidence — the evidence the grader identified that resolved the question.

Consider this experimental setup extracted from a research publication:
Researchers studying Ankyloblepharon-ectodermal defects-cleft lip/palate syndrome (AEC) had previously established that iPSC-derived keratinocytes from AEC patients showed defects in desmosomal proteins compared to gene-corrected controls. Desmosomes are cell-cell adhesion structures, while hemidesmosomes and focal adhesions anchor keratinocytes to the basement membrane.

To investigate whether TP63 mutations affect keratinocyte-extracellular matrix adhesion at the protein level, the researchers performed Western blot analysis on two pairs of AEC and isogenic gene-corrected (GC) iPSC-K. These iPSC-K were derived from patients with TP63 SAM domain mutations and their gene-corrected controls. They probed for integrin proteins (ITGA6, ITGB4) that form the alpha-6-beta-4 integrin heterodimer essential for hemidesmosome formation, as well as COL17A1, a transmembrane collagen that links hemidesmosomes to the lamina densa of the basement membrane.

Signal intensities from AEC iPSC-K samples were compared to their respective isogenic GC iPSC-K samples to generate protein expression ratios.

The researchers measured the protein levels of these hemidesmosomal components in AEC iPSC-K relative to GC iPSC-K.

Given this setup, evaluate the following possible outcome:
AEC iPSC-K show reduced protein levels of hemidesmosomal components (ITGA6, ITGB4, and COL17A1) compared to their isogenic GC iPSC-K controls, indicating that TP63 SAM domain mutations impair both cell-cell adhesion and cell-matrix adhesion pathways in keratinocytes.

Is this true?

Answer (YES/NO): YES